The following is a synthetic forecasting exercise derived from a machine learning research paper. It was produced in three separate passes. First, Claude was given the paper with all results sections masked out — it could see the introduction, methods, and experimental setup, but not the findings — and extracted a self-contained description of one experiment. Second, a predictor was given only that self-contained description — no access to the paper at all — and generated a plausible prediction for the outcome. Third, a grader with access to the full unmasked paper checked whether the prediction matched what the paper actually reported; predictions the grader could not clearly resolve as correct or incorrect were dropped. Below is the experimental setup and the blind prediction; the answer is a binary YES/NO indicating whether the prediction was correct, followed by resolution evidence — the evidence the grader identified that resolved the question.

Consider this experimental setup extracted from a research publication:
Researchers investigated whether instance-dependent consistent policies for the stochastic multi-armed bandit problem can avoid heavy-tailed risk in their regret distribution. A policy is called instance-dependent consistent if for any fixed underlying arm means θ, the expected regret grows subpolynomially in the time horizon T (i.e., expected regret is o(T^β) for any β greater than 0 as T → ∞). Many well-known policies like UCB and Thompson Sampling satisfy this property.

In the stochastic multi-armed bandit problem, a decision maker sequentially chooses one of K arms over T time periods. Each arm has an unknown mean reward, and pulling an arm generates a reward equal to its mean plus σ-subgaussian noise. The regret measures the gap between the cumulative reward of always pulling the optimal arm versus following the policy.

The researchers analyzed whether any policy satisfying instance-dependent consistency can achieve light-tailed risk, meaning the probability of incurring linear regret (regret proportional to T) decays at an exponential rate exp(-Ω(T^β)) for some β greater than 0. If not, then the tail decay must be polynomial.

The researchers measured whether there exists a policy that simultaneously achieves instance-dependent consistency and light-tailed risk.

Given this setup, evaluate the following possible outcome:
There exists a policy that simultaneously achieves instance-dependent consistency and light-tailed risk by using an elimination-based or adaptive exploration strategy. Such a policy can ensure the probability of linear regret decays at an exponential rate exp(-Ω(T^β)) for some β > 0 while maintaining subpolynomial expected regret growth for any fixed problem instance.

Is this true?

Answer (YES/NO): NO